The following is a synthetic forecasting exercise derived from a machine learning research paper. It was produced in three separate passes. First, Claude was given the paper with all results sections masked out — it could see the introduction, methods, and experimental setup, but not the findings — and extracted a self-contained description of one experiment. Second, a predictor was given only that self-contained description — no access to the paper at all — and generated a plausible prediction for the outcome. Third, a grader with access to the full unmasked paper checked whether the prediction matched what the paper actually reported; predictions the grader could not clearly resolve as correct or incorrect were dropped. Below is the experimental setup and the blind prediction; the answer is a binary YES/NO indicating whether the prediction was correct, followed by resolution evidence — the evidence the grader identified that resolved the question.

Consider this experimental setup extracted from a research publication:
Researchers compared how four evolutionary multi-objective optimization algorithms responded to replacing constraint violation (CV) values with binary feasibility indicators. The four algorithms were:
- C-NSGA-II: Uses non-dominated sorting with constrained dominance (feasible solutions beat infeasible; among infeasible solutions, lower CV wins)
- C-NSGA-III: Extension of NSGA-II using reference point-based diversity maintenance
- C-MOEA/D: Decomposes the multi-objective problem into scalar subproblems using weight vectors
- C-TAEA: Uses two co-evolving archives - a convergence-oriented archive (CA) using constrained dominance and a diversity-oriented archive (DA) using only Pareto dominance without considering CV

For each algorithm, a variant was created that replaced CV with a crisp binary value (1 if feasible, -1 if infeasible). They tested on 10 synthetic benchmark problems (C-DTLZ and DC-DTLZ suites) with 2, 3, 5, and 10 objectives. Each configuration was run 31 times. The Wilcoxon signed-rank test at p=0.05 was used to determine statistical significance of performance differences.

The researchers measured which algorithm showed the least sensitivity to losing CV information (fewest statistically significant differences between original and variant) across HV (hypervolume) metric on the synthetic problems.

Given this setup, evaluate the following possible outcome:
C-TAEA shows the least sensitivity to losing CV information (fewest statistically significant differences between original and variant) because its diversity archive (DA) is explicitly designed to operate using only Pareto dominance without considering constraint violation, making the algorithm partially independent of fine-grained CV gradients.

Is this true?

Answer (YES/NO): YES